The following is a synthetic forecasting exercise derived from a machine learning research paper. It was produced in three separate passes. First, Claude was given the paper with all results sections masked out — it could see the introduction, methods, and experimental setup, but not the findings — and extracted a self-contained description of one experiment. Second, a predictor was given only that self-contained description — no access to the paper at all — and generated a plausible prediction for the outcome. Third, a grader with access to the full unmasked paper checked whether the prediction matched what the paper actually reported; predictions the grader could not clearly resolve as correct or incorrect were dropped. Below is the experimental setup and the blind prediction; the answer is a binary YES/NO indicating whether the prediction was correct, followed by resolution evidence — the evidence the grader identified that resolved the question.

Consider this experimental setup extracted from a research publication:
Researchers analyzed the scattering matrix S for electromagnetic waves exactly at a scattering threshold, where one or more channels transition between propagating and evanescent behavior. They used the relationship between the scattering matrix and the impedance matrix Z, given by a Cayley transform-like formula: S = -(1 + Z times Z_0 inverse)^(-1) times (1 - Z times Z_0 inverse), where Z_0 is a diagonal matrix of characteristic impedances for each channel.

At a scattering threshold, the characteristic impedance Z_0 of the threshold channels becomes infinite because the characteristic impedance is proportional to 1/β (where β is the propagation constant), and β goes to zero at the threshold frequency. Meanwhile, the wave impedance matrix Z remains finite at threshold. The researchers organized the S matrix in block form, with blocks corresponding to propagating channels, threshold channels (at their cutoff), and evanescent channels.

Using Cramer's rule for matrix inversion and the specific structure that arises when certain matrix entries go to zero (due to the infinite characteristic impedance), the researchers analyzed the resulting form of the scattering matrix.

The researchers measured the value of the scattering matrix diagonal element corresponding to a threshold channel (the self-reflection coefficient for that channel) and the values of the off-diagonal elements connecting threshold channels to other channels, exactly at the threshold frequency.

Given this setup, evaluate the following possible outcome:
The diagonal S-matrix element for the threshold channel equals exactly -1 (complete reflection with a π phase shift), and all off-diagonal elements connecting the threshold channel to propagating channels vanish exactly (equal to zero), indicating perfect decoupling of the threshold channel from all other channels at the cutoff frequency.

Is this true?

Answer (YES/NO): YES